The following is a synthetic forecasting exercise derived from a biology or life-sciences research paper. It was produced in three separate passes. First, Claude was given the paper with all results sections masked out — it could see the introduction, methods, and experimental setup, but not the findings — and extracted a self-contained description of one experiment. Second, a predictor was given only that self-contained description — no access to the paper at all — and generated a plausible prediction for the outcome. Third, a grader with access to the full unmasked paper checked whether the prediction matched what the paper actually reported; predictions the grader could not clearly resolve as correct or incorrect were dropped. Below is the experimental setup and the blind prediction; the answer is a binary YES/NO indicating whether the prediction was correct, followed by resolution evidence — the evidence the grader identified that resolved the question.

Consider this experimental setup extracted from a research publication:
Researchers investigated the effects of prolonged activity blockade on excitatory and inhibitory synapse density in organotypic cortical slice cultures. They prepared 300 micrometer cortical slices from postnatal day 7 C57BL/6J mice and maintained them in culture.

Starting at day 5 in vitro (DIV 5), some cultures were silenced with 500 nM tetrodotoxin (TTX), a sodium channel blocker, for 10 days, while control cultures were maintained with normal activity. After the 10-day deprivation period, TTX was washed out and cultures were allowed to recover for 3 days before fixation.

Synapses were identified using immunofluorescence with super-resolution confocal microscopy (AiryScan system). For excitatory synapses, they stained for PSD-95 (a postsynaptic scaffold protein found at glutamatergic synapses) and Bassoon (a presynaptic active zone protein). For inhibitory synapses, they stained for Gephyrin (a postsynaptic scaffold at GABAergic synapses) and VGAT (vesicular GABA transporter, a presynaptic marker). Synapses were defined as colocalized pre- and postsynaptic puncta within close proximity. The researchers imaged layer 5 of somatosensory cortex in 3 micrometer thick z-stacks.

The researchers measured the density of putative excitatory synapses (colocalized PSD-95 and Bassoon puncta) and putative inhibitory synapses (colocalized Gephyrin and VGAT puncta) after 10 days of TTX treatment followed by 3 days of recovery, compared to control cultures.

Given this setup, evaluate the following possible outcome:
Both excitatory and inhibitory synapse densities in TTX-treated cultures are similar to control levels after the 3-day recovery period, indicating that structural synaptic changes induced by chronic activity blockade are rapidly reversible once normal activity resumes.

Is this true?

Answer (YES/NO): NO